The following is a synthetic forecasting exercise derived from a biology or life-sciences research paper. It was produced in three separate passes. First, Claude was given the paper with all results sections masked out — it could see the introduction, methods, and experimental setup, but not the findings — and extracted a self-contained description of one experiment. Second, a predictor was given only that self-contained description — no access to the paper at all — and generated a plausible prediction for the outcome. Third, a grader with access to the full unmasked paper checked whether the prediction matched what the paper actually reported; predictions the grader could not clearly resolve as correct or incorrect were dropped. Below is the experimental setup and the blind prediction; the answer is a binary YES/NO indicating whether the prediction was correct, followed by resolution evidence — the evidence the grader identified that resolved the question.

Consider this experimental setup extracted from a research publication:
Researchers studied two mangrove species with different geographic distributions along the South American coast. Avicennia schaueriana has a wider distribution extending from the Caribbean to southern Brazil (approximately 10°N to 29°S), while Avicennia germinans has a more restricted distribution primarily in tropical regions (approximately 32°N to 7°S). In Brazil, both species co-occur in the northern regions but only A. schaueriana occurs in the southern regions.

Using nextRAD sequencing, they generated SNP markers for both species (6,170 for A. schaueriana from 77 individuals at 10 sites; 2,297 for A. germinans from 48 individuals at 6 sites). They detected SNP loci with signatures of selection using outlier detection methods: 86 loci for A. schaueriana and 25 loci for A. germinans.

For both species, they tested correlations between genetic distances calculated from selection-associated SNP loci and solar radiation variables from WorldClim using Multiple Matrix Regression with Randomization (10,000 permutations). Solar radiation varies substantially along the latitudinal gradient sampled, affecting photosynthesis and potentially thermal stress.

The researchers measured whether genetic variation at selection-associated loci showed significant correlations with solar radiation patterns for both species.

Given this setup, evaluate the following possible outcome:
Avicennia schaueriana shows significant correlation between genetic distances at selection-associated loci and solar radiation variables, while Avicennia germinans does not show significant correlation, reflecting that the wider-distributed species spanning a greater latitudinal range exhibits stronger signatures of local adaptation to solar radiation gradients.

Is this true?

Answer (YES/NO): NO